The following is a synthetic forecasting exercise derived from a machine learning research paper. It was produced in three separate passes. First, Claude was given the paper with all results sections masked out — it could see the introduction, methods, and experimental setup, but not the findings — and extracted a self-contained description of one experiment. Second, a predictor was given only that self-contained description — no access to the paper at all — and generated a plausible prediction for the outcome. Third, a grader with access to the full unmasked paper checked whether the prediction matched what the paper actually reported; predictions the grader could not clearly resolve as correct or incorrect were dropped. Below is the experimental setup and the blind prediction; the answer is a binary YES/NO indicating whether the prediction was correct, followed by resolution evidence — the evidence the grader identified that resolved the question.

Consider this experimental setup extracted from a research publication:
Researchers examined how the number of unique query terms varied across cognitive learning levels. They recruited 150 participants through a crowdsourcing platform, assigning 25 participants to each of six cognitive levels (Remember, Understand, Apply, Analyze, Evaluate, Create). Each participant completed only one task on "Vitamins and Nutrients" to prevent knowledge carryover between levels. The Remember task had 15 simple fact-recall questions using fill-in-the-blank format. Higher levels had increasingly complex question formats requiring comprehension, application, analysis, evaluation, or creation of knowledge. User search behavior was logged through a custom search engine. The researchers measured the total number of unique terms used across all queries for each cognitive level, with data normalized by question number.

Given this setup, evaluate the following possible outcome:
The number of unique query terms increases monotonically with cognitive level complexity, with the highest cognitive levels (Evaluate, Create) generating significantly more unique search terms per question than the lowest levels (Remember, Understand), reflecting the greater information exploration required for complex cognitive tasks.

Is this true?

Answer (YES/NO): NO